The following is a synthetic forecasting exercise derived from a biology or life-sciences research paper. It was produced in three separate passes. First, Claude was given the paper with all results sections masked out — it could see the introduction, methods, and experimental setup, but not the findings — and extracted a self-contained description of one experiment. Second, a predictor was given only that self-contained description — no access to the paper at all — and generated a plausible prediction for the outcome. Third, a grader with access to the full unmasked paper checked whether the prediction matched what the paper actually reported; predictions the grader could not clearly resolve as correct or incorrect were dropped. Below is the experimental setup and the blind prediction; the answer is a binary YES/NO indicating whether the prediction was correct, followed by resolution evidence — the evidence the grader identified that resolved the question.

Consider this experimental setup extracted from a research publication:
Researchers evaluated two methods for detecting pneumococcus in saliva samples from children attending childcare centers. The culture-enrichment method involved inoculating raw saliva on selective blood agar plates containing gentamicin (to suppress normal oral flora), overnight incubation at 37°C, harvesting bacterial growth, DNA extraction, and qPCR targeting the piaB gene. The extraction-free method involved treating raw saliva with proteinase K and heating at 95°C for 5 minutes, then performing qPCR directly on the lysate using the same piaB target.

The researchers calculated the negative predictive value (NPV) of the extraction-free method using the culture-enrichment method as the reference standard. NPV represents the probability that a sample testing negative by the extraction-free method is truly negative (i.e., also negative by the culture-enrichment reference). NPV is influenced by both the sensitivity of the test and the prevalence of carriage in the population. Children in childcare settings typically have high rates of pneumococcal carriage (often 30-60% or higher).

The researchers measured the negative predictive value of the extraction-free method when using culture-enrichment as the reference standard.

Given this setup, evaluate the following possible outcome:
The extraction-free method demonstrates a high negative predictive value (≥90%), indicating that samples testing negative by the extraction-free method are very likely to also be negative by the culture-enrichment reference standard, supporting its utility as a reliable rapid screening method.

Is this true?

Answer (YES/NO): YES